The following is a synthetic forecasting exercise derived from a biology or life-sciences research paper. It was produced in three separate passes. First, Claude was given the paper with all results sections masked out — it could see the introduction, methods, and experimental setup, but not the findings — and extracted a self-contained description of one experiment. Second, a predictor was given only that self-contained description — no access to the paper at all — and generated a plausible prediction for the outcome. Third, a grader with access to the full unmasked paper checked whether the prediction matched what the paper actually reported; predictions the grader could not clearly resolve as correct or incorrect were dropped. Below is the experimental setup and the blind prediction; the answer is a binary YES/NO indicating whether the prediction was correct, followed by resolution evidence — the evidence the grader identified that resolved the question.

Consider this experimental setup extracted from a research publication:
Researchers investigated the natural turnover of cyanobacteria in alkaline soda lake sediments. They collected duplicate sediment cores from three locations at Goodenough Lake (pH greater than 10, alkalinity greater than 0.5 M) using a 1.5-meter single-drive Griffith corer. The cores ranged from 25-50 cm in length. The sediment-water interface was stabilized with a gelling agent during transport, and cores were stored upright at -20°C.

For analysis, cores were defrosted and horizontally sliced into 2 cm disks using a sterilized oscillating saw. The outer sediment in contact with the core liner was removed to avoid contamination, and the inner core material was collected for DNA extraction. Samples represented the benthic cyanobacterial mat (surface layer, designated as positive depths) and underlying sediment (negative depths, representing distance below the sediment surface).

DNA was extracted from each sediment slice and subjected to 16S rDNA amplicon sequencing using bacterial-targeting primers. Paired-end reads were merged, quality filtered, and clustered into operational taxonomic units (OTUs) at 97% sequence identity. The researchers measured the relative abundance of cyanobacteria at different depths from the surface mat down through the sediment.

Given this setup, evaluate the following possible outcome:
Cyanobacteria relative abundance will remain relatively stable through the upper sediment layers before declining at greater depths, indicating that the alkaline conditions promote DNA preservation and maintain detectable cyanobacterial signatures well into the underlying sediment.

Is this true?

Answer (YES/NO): NO